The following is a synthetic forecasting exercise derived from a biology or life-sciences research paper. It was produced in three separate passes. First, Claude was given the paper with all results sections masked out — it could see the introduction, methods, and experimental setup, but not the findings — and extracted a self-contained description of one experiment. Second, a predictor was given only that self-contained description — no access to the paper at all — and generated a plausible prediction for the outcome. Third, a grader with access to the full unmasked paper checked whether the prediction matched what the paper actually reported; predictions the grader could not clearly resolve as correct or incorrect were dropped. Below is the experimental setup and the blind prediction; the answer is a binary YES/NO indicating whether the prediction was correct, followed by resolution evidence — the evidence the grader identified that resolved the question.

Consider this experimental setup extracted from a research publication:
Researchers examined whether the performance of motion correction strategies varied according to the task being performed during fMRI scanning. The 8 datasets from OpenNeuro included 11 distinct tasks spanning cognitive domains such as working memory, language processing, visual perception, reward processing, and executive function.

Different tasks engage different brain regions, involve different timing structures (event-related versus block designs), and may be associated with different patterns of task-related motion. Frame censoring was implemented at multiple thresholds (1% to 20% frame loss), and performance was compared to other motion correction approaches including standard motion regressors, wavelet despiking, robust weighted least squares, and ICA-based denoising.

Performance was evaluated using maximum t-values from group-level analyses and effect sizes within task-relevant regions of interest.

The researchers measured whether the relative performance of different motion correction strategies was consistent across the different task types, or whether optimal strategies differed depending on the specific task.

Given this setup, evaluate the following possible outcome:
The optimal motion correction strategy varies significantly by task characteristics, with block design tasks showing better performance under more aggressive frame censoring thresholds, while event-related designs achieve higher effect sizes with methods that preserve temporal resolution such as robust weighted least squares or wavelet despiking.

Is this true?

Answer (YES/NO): NO